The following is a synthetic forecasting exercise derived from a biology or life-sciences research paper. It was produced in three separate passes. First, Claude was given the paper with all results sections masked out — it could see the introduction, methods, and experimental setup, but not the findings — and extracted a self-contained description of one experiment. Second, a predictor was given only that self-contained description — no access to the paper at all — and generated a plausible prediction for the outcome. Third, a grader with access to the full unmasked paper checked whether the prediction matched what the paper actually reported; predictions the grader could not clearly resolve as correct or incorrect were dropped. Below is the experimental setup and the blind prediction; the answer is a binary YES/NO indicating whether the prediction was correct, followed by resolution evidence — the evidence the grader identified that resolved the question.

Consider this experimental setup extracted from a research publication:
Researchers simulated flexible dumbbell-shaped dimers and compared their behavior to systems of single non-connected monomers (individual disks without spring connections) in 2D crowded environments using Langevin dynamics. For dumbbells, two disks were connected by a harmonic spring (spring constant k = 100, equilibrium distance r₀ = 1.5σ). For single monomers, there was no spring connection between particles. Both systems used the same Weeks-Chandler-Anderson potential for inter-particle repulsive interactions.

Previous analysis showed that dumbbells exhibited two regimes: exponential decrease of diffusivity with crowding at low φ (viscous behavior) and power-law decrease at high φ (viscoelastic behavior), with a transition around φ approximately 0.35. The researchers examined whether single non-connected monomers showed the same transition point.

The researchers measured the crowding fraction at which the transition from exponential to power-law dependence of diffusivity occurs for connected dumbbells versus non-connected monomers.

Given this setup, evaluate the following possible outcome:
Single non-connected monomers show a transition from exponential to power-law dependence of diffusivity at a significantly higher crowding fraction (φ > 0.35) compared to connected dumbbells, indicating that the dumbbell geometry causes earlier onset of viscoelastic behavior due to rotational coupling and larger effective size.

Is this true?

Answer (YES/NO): YES